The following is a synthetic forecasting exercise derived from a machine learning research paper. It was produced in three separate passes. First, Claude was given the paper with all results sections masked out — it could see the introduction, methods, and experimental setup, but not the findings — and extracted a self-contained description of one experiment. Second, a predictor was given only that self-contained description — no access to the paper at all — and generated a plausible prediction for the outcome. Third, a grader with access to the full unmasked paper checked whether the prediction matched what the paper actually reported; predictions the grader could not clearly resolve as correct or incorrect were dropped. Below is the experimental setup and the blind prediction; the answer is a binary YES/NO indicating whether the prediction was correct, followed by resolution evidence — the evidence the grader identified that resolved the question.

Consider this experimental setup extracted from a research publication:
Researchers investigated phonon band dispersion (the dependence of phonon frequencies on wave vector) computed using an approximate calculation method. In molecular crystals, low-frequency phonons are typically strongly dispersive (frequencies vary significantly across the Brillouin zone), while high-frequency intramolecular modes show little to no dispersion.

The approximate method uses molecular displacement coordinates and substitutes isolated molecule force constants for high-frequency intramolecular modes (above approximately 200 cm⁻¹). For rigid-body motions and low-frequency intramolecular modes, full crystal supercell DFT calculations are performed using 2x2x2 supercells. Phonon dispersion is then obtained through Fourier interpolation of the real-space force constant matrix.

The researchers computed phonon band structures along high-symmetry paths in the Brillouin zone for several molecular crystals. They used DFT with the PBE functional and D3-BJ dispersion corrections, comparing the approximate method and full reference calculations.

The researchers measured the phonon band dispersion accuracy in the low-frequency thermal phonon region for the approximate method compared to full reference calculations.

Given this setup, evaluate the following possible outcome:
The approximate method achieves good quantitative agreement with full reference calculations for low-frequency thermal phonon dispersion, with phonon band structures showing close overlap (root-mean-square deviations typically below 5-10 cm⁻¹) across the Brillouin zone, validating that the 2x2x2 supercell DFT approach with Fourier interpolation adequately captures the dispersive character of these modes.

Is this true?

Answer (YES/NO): YES